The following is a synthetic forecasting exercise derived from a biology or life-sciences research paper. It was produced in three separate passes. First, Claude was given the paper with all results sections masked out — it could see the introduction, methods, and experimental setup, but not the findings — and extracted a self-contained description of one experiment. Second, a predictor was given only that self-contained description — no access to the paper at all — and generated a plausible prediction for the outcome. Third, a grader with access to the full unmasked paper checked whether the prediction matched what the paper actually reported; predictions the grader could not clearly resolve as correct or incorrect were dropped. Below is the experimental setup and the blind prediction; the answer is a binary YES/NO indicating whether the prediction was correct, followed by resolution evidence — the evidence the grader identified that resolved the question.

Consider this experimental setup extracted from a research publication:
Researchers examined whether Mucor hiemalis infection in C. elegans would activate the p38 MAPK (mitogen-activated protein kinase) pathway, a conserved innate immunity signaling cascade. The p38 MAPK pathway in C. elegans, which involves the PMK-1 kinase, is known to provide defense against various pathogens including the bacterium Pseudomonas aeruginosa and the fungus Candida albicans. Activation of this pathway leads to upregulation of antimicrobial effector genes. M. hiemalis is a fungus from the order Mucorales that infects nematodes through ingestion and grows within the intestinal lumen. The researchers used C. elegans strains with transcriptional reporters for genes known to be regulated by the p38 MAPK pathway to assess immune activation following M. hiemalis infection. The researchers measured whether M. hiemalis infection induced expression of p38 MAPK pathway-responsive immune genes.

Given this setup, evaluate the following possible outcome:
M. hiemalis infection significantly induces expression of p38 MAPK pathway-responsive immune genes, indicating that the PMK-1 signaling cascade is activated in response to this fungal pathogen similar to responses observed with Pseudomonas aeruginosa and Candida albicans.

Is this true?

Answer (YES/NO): NO